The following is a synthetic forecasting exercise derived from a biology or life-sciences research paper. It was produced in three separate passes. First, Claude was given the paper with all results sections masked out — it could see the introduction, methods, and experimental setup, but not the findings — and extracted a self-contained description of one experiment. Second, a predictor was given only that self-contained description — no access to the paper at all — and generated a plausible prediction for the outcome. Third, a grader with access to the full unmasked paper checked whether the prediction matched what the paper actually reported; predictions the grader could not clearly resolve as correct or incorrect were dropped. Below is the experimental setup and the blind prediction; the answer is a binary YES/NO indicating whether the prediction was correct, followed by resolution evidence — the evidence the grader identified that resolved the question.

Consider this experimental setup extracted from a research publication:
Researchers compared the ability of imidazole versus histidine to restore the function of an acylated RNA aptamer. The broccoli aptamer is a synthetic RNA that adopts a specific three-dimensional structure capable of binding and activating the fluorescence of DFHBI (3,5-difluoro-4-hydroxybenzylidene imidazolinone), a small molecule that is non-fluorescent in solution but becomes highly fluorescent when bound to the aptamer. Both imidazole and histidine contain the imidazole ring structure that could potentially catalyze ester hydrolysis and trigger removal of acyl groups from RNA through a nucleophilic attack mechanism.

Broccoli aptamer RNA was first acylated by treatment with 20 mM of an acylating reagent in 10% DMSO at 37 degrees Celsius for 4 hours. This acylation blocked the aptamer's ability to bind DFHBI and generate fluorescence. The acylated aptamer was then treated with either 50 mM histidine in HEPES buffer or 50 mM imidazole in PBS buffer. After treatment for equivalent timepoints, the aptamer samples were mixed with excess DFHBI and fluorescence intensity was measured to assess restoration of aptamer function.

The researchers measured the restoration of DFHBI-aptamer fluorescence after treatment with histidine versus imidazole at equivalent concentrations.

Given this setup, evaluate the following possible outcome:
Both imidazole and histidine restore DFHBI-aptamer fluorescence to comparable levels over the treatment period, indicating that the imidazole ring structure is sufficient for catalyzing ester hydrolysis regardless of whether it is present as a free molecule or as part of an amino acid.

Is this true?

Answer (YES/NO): NO